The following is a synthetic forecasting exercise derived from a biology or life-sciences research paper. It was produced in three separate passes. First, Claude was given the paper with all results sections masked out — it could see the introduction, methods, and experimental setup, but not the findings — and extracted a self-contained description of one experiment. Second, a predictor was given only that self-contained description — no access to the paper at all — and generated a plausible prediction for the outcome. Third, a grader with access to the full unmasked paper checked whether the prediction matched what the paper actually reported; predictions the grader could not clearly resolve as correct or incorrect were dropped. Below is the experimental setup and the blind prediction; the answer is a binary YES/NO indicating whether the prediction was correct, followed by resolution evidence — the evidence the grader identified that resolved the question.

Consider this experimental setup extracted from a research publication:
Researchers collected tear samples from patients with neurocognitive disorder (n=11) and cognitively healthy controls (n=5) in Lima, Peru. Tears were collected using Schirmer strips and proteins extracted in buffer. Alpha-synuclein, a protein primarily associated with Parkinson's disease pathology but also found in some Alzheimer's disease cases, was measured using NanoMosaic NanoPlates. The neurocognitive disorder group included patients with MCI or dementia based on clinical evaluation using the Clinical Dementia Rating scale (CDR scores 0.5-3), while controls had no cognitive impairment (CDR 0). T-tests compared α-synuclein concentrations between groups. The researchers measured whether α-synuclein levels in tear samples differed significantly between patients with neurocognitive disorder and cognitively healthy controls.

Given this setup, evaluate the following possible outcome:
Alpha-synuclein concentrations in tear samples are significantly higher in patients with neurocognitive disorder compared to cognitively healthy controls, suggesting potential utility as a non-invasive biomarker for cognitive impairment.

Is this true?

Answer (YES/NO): NO